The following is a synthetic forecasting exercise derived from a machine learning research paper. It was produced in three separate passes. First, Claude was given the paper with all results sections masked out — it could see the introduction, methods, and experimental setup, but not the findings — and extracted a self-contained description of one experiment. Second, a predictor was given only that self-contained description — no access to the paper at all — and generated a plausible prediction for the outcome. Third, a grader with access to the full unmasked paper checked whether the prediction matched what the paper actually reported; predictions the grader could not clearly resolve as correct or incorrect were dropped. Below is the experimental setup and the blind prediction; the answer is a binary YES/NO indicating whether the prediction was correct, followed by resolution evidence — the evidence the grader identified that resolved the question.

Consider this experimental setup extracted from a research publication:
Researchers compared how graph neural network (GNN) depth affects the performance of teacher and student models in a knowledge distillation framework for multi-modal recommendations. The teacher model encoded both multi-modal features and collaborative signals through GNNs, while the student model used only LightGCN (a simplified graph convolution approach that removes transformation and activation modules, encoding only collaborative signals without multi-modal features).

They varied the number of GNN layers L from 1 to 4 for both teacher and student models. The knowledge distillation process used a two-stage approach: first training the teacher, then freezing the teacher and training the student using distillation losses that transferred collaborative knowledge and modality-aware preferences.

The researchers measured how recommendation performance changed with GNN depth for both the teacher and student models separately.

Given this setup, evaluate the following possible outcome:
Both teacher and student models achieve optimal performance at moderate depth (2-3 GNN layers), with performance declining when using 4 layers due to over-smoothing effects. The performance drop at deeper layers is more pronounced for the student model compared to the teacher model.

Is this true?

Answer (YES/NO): NO